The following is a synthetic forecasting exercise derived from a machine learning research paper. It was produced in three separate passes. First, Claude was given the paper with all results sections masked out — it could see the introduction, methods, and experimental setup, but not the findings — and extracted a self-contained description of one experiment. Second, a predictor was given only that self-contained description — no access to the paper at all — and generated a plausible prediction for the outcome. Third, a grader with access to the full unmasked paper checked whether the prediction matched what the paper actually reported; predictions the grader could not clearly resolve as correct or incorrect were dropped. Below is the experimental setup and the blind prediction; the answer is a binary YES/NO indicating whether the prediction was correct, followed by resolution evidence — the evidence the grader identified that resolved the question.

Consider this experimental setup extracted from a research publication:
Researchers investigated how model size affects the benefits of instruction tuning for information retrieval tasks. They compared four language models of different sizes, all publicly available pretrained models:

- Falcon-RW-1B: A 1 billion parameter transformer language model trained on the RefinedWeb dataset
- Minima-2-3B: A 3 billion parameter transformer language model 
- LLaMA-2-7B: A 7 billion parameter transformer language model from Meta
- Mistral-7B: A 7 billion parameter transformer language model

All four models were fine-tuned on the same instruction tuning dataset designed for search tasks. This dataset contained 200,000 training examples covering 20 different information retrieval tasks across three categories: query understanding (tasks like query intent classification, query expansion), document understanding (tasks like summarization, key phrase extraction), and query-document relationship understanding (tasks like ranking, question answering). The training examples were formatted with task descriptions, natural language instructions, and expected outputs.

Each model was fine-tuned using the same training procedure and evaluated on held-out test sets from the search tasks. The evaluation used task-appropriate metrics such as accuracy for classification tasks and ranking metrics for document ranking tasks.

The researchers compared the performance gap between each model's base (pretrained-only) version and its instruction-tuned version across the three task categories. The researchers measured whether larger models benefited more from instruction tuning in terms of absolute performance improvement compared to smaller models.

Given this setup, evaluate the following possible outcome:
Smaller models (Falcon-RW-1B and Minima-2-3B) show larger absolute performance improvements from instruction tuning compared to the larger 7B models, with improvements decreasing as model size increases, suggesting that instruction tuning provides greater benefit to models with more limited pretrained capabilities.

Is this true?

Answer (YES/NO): NO